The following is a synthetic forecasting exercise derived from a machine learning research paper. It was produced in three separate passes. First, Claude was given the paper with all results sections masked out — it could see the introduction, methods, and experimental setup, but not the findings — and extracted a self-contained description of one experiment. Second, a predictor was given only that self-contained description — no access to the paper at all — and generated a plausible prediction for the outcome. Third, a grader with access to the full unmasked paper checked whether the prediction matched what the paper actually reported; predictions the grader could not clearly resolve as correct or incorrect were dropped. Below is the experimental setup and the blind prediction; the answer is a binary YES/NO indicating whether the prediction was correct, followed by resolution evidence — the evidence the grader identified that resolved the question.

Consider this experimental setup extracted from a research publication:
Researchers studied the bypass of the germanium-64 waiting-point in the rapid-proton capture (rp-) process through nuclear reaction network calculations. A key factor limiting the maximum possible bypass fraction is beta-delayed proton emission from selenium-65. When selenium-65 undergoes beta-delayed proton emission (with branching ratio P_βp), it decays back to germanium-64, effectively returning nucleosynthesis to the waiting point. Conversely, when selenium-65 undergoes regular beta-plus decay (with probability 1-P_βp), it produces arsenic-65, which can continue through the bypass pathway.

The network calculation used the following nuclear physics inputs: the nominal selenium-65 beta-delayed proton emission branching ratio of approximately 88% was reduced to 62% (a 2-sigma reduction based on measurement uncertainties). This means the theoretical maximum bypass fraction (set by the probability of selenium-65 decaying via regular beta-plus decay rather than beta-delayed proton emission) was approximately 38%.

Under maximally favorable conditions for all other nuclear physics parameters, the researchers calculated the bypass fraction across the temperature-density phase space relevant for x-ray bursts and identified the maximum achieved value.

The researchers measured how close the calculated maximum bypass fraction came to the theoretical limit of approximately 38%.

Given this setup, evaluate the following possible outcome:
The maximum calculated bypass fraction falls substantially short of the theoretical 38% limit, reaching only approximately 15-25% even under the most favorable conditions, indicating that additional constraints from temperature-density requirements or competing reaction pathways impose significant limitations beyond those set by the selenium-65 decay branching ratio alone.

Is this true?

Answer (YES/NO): NO